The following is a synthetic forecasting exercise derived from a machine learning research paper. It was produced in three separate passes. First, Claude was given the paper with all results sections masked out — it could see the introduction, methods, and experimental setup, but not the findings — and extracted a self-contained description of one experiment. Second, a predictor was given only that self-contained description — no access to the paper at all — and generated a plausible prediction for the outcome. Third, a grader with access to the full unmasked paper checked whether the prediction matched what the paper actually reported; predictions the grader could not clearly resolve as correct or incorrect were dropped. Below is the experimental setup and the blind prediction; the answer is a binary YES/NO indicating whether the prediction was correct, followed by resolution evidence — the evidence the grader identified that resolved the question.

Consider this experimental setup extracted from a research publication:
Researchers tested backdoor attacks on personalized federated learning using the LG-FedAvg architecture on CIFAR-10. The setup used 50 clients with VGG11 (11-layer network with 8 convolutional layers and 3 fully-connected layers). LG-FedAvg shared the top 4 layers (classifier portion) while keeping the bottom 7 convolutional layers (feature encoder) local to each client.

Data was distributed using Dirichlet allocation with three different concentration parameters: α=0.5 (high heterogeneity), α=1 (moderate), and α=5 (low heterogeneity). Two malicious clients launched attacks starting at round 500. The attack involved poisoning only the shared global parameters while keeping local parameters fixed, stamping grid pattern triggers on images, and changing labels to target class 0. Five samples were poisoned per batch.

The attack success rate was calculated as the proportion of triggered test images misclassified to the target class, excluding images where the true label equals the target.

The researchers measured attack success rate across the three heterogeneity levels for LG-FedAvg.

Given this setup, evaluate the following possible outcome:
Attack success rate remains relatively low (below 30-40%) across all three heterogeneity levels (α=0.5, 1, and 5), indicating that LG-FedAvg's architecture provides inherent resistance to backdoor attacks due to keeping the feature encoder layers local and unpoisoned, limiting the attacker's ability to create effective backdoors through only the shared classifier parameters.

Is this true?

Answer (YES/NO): YES